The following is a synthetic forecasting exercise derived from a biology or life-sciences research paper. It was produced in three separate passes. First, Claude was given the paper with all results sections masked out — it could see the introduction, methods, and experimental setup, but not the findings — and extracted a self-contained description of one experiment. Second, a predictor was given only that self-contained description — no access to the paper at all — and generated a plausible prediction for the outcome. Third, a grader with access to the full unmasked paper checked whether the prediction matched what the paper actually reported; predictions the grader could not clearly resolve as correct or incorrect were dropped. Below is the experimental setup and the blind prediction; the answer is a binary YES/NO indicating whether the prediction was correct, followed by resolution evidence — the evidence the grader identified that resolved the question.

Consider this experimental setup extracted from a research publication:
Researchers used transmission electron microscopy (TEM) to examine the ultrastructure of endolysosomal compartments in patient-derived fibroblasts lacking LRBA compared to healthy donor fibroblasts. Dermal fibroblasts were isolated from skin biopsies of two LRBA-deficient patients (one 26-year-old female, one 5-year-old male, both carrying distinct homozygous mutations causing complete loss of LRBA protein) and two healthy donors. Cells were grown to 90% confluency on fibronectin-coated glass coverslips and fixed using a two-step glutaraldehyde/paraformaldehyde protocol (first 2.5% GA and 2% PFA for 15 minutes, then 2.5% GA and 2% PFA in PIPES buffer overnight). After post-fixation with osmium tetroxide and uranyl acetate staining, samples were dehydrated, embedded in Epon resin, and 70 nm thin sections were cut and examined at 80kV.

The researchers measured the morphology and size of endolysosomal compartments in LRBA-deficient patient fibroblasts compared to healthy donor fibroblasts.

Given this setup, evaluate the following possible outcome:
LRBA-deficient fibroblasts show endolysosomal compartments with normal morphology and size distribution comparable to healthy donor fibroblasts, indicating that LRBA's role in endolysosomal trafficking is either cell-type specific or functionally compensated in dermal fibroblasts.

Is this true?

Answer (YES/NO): NO